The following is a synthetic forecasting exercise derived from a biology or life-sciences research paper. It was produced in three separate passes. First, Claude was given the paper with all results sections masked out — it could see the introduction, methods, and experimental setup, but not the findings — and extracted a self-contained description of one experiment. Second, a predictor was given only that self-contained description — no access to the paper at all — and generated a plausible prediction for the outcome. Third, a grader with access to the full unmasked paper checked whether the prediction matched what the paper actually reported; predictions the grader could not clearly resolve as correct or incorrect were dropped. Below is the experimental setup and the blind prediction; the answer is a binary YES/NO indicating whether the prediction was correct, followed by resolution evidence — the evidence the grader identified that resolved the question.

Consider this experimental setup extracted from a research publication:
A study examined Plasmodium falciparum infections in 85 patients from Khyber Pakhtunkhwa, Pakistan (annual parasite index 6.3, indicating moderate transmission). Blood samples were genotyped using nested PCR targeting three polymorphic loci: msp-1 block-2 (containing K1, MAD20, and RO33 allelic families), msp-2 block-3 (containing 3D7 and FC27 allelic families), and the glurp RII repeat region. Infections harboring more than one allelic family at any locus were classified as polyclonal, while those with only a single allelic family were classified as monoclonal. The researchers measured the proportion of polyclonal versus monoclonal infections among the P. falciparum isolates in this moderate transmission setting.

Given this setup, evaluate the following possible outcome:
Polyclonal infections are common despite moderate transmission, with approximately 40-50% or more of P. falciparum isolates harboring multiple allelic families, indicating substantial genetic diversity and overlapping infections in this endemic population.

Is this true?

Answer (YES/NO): YES